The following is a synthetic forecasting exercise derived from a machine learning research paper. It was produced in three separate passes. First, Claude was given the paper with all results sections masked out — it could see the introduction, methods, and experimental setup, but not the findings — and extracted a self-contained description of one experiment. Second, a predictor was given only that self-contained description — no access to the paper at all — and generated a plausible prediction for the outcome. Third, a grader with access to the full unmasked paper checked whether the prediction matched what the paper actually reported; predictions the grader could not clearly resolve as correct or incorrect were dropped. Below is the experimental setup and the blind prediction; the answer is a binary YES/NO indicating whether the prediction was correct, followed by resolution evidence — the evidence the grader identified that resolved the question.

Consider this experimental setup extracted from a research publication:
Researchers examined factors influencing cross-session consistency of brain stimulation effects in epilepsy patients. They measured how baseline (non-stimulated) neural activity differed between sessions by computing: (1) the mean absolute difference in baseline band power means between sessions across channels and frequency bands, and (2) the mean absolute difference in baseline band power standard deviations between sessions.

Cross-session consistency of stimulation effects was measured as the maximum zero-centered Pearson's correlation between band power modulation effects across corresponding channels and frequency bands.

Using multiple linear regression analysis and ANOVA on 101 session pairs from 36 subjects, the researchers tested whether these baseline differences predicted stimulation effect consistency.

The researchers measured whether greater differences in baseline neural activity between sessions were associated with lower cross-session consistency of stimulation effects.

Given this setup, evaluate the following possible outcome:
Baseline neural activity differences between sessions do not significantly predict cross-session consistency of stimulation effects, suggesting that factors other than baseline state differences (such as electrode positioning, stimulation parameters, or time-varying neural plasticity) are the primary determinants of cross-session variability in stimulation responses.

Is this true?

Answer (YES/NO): NO